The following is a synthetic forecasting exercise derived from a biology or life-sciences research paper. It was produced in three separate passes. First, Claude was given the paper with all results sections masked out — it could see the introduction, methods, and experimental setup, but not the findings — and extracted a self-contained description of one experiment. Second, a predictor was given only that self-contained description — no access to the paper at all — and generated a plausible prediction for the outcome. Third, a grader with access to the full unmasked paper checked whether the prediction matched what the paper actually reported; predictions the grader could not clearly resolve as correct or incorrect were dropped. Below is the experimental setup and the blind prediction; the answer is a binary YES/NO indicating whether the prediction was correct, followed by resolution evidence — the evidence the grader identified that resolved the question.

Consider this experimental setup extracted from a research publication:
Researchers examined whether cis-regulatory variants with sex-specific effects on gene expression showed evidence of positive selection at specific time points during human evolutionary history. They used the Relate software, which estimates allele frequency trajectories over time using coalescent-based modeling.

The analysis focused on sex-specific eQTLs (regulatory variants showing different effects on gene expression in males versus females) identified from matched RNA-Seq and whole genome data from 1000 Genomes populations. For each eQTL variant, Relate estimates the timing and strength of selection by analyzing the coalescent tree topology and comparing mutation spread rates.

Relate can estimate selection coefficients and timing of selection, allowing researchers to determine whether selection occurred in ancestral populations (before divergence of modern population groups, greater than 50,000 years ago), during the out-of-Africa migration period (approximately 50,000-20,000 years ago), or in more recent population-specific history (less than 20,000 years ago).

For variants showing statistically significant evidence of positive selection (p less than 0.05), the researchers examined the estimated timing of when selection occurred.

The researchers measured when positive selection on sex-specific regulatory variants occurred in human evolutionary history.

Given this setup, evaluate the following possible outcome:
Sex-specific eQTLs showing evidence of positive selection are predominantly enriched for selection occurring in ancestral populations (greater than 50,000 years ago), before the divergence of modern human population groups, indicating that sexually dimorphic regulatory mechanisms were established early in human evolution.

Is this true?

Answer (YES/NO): NO